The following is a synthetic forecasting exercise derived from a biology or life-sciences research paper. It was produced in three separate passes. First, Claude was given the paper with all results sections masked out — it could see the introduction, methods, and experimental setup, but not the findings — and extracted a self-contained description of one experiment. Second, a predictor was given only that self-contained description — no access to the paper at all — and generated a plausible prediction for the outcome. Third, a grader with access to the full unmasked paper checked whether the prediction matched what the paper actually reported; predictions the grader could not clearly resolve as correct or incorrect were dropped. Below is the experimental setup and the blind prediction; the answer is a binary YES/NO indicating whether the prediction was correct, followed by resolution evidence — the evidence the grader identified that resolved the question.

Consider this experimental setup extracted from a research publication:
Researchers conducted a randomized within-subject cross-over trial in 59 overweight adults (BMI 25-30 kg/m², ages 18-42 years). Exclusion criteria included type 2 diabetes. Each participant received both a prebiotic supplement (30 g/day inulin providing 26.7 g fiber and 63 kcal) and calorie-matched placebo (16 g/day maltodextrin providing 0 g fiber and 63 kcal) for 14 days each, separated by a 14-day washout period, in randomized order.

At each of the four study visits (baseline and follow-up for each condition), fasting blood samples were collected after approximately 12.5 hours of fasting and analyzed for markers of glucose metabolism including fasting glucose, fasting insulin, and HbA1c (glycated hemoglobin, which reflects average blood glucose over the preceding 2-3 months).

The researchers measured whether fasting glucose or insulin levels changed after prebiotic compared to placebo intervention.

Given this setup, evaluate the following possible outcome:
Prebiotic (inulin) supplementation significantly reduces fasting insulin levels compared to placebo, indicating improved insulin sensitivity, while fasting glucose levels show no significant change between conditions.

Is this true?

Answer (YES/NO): NO